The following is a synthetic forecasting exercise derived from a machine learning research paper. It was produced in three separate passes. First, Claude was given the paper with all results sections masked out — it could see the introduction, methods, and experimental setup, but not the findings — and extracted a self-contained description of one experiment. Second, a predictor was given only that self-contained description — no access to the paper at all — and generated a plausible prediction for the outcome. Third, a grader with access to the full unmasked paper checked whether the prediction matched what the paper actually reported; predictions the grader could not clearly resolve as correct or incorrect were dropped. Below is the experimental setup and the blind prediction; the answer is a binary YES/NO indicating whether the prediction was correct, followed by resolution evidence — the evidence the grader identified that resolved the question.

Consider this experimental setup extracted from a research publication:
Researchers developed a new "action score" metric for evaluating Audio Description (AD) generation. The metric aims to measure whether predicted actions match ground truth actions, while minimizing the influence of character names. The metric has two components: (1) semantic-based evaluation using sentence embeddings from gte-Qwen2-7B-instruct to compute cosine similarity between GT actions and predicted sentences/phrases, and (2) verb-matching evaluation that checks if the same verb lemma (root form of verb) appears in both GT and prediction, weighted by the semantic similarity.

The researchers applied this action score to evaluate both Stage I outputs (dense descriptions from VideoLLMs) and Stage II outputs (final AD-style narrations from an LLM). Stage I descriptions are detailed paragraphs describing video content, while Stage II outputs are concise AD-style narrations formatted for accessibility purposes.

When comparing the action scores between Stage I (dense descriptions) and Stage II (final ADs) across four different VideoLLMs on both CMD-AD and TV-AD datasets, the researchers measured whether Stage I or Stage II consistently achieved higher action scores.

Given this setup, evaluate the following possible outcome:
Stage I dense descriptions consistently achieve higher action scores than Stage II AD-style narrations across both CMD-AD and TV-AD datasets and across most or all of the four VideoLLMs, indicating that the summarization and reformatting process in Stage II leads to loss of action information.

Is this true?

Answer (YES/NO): YES